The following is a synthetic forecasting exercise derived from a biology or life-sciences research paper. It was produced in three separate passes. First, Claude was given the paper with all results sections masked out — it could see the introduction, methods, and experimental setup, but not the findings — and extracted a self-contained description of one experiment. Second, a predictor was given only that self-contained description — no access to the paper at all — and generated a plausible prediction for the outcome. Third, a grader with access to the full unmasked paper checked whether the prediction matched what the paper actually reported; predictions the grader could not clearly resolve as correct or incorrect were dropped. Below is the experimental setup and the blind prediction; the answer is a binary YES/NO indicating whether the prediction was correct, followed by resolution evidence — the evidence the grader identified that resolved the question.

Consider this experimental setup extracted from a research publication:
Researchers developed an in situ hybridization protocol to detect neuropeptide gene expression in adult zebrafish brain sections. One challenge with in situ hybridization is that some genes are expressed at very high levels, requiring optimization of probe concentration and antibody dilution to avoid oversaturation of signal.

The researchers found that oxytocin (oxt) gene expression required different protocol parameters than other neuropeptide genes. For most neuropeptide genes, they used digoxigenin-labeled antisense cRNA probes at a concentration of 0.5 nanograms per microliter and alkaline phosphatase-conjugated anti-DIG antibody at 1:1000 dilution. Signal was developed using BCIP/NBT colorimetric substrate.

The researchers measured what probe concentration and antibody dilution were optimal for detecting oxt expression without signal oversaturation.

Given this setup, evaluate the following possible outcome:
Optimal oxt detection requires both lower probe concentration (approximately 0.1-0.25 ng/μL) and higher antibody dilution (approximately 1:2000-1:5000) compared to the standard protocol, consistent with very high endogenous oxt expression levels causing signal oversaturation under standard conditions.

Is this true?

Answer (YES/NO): NO